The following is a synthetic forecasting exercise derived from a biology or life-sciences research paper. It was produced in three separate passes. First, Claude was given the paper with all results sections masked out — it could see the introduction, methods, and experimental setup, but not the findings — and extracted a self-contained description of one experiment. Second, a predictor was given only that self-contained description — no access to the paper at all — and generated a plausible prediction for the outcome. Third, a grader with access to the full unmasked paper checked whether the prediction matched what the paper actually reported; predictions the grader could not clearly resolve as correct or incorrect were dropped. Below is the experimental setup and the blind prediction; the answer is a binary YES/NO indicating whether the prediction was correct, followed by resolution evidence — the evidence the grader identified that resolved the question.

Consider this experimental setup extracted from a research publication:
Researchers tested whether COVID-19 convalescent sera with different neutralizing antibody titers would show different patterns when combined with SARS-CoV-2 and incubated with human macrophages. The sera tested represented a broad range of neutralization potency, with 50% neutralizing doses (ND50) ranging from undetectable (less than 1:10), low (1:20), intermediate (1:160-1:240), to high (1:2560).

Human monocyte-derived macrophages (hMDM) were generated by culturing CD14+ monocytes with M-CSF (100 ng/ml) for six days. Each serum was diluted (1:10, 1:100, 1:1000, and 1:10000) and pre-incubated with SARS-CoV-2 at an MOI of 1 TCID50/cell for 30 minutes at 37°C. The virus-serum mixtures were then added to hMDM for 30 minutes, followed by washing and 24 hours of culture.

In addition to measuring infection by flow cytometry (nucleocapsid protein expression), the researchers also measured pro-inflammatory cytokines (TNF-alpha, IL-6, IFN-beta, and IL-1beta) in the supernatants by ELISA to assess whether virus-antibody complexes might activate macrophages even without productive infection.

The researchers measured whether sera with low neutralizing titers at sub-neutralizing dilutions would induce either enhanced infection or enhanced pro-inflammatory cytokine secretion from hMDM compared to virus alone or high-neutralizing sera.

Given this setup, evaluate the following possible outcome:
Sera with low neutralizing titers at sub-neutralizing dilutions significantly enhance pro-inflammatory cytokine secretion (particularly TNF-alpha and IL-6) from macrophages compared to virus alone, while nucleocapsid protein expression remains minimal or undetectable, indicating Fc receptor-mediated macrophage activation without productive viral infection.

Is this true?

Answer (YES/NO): NO